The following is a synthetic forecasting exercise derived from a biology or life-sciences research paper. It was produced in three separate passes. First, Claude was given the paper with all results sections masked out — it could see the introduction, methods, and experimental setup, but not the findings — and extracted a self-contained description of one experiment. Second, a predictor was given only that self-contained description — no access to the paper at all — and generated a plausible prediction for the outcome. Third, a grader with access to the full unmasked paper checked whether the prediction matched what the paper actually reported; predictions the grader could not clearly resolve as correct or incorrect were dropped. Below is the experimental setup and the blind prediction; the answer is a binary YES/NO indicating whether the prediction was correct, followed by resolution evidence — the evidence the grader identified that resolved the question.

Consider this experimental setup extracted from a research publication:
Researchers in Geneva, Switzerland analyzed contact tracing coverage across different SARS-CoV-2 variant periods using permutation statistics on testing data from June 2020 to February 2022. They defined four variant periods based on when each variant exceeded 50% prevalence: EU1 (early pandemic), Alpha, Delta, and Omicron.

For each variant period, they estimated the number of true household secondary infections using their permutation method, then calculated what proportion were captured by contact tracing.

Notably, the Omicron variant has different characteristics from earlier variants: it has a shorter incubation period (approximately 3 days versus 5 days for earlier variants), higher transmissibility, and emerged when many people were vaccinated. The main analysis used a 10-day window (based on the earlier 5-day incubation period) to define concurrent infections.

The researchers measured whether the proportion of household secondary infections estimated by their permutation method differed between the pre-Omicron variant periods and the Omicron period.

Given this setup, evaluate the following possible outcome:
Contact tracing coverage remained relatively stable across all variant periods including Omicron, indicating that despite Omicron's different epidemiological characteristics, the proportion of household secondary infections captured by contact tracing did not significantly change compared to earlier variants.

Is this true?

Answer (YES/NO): NO